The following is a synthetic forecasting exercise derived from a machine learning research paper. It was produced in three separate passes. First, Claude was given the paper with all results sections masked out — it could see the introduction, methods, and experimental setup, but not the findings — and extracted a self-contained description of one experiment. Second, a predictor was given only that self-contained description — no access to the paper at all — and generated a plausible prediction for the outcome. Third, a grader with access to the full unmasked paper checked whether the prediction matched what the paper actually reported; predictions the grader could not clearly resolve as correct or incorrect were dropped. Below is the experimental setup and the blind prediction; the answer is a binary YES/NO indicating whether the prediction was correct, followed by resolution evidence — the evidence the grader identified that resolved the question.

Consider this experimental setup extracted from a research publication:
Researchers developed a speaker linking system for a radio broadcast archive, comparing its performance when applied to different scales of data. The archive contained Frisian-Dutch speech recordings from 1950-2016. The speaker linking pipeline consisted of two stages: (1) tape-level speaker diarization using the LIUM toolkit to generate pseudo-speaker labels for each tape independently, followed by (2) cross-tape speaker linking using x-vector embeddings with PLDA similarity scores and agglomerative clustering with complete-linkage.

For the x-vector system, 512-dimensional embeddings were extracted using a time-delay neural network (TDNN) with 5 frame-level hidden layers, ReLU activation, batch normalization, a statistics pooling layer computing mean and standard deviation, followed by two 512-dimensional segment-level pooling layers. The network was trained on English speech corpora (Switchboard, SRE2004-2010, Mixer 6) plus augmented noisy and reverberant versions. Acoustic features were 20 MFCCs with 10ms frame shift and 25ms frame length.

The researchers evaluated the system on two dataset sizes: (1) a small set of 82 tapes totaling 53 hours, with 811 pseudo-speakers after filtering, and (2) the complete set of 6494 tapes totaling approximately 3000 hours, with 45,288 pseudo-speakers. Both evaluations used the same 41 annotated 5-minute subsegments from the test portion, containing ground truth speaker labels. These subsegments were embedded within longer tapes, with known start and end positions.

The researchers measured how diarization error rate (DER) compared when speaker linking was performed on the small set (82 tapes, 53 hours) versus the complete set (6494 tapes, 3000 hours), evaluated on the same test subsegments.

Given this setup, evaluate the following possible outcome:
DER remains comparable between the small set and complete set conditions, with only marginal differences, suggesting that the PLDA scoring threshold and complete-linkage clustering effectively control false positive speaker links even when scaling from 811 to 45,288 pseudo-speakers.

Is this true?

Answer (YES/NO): NO